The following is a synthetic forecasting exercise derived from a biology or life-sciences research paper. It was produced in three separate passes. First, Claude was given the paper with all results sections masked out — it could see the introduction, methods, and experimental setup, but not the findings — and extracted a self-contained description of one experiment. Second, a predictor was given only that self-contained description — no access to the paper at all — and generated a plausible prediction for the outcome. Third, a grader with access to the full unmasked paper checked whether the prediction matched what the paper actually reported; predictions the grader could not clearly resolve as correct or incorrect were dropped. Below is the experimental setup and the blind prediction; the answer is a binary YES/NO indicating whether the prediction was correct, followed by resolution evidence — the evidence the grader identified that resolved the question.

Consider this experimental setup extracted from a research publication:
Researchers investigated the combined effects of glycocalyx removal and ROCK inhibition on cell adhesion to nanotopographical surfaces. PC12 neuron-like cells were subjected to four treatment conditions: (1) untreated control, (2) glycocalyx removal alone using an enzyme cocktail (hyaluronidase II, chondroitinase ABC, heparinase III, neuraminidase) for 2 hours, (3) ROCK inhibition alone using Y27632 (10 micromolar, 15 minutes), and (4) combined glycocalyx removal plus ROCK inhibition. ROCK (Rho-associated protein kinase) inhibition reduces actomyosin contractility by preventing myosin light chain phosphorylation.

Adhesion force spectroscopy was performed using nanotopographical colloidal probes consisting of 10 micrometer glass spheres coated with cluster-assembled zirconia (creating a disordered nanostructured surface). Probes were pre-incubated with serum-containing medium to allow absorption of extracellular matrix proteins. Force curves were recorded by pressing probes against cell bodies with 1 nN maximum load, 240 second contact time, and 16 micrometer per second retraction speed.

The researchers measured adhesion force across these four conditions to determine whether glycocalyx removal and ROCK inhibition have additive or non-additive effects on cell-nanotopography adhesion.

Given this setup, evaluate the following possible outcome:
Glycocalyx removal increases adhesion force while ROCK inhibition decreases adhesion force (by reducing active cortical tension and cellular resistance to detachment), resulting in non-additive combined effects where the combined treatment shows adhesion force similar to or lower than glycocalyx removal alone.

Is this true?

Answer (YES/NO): NO